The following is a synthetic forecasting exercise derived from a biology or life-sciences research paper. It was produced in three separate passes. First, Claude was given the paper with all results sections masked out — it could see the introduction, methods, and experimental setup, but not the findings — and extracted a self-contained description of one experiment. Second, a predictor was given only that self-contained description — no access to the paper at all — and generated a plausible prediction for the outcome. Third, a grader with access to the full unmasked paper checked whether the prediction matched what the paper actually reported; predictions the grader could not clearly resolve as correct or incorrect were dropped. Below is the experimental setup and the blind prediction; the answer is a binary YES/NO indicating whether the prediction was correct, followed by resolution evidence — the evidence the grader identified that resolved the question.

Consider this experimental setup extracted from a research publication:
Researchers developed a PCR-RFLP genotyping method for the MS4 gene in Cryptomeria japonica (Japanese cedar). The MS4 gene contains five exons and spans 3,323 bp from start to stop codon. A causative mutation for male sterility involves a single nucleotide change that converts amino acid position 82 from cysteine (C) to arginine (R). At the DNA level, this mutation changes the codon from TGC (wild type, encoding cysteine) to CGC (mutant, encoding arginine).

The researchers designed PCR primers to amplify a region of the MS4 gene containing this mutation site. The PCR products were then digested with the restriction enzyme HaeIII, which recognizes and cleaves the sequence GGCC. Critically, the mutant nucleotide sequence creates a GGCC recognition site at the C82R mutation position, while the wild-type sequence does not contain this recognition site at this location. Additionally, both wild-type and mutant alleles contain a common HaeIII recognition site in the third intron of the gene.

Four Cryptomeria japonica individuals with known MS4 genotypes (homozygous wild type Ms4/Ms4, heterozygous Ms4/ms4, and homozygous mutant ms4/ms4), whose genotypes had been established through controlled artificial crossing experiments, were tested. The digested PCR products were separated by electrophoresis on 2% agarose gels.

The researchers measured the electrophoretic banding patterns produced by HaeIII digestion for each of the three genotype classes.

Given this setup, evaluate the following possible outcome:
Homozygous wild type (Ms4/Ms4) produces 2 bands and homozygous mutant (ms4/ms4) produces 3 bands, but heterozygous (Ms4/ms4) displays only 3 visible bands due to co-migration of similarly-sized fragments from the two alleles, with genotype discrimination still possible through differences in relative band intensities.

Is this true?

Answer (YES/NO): NO